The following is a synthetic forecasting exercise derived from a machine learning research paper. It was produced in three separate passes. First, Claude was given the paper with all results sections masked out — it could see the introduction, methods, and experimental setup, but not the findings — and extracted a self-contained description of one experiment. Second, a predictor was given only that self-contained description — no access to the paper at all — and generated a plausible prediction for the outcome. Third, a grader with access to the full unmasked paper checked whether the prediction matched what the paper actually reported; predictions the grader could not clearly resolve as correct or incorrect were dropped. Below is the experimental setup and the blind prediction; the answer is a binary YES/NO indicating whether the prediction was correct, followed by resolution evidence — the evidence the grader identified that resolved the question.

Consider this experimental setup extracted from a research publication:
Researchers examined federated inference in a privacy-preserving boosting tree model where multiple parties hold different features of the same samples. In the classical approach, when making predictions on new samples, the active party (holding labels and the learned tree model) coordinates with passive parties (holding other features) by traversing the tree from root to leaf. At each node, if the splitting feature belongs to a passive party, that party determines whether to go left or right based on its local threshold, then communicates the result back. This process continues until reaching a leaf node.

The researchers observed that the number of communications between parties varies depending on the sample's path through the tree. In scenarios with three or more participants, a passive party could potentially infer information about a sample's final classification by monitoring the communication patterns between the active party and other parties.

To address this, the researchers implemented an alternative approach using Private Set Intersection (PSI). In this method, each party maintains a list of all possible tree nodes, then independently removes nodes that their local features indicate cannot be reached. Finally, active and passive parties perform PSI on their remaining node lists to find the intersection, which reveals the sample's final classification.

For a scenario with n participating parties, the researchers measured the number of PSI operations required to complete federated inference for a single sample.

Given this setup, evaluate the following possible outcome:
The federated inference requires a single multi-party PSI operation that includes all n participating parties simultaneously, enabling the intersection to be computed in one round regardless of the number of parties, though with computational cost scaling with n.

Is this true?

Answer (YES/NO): NO